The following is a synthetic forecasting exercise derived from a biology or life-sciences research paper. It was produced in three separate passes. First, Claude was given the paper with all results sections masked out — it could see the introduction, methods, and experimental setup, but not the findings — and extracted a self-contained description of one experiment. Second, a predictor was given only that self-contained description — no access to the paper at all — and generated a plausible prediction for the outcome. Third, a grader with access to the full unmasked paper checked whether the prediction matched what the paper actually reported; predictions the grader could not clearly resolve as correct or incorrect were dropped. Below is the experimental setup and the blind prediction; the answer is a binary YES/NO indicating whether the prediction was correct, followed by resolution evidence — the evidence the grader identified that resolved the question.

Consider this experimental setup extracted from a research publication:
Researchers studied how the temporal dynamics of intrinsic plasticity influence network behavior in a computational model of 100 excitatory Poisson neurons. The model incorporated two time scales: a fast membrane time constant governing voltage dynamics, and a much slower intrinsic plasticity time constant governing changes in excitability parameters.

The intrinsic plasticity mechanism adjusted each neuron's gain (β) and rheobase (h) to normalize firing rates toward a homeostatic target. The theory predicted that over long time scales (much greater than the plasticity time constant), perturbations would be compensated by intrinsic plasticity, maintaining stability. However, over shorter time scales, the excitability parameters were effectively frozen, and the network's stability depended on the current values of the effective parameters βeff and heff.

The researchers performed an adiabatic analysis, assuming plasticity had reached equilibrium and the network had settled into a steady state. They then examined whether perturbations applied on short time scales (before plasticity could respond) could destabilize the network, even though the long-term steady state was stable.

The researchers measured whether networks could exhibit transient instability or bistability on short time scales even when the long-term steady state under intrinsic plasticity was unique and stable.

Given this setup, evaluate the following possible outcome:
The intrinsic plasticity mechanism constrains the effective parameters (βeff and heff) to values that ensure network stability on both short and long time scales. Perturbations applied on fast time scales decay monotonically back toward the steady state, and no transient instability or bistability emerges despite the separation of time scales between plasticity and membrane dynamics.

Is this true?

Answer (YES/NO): NO